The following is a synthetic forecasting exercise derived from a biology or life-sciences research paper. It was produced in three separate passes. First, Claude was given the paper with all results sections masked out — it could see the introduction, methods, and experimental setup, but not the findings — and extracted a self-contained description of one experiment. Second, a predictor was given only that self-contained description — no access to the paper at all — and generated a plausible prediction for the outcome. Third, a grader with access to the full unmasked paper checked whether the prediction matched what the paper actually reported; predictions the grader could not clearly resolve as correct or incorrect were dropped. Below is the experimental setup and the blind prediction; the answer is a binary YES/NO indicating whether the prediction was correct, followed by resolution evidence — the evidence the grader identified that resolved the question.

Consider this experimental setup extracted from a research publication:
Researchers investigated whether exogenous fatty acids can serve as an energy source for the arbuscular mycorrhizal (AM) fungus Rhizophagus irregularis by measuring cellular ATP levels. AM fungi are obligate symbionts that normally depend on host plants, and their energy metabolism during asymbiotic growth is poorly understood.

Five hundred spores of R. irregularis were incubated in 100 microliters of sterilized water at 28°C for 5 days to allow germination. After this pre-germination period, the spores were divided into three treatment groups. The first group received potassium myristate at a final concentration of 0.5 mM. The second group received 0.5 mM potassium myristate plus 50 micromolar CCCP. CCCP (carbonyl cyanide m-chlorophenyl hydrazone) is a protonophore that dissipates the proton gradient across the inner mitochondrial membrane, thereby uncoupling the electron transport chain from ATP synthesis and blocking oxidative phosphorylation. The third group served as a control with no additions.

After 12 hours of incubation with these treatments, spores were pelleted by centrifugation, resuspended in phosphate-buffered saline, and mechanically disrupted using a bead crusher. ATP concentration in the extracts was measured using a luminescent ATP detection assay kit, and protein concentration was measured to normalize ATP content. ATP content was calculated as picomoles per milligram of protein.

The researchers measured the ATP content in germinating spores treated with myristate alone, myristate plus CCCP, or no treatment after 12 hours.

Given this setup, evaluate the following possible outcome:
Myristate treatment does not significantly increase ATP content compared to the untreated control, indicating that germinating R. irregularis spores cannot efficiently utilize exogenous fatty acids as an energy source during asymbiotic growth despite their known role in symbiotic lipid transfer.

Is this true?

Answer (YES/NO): NO